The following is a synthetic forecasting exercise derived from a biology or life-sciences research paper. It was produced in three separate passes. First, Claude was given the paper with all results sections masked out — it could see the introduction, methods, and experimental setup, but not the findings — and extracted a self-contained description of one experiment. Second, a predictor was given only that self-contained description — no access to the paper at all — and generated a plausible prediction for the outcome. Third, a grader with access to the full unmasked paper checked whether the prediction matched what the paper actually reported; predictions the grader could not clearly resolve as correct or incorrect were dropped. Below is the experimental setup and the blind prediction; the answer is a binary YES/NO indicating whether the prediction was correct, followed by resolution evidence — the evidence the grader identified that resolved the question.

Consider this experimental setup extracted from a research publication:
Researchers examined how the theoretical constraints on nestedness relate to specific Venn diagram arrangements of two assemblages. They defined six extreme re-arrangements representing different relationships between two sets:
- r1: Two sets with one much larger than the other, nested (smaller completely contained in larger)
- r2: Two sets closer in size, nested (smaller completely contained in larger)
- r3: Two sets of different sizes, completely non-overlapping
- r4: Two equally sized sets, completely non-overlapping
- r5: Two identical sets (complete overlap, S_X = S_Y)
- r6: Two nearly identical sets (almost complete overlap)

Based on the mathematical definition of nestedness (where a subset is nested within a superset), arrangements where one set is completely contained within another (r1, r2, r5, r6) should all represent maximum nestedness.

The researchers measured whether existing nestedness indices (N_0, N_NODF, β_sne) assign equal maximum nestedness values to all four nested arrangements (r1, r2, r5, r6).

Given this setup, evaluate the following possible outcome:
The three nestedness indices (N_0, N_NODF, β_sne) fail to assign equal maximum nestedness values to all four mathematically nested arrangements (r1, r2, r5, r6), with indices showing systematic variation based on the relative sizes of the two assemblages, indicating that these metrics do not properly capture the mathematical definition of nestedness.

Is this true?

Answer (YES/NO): YES